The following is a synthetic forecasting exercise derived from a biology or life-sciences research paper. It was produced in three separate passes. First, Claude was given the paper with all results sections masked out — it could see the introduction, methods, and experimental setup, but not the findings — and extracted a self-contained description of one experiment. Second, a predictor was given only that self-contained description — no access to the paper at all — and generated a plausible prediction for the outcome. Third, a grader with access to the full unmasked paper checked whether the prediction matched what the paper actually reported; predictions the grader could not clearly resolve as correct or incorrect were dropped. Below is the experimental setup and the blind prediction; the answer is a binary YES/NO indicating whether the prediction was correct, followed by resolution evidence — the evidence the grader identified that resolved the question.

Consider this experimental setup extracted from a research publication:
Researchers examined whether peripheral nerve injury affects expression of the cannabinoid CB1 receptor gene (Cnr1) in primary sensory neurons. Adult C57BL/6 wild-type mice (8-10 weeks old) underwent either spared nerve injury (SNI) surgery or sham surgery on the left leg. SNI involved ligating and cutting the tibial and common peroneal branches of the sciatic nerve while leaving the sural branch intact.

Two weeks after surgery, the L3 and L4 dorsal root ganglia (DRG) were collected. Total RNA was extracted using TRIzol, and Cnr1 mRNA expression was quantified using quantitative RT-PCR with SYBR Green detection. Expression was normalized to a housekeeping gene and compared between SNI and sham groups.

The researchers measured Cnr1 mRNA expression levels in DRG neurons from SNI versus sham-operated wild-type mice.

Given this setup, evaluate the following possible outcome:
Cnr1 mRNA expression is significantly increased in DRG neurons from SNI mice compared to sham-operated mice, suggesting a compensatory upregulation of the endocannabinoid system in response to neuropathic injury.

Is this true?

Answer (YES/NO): NO